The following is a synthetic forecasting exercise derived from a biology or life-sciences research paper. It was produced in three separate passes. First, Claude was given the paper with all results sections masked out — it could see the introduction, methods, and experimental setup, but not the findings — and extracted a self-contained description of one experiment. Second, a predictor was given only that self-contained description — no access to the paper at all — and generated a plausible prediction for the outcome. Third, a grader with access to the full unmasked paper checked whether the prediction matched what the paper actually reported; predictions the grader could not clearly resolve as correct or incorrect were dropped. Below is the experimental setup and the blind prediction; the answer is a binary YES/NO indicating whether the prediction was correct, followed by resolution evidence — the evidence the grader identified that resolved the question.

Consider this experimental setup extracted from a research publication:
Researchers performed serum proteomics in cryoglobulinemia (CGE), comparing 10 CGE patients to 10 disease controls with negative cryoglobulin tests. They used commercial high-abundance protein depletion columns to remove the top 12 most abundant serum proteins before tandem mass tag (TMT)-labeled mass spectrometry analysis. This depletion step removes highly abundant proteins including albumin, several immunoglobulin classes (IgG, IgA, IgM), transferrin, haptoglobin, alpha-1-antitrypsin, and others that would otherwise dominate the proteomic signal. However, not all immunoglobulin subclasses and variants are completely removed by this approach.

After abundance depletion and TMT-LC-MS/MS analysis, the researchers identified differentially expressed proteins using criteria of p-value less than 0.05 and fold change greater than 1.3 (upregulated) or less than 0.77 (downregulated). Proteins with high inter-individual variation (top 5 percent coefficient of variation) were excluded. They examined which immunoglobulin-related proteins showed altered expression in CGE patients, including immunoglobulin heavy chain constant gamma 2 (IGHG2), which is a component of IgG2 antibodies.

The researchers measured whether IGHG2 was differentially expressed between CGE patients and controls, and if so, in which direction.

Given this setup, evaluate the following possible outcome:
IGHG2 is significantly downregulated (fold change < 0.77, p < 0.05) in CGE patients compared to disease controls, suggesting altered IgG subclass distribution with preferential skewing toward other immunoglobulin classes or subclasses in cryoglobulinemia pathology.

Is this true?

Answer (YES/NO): YES